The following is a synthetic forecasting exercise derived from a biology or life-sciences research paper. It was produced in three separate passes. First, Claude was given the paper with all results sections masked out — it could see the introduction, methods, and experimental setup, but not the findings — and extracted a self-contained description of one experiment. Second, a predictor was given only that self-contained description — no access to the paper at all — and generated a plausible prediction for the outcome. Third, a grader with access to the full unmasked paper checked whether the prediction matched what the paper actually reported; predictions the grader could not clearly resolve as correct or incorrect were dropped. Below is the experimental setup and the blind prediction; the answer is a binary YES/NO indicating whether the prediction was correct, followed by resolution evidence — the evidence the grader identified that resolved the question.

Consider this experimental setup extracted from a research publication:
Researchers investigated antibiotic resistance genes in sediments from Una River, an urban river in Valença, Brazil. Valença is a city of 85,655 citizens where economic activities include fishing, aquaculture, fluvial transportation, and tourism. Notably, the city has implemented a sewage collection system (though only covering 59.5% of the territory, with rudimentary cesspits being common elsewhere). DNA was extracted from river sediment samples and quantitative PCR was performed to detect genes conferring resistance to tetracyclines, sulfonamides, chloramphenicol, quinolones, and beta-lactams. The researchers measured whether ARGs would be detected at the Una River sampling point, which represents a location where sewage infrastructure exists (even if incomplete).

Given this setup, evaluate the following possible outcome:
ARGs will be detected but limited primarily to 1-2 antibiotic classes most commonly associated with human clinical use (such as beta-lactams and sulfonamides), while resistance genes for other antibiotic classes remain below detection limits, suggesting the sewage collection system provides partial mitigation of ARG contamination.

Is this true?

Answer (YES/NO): NO